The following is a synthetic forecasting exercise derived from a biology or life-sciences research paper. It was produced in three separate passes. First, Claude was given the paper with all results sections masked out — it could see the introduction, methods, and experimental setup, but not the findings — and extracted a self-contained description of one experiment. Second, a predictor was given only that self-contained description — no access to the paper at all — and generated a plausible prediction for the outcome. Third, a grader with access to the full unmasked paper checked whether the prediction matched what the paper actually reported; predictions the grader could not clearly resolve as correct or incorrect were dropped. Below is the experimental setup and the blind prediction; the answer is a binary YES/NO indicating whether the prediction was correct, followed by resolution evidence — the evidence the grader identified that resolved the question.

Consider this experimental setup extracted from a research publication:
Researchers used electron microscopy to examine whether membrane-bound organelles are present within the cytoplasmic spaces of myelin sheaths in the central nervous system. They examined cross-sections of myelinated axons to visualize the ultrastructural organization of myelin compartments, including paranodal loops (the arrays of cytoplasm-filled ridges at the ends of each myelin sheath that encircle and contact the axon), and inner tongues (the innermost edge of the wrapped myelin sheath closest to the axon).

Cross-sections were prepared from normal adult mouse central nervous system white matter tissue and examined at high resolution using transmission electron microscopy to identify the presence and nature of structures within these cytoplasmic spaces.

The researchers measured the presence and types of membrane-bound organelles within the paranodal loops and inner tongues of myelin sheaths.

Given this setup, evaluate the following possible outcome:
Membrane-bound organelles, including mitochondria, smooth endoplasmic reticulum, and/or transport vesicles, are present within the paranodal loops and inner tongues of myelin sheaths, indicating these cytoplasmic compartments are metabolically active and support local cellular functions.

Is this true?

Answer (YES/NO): NO